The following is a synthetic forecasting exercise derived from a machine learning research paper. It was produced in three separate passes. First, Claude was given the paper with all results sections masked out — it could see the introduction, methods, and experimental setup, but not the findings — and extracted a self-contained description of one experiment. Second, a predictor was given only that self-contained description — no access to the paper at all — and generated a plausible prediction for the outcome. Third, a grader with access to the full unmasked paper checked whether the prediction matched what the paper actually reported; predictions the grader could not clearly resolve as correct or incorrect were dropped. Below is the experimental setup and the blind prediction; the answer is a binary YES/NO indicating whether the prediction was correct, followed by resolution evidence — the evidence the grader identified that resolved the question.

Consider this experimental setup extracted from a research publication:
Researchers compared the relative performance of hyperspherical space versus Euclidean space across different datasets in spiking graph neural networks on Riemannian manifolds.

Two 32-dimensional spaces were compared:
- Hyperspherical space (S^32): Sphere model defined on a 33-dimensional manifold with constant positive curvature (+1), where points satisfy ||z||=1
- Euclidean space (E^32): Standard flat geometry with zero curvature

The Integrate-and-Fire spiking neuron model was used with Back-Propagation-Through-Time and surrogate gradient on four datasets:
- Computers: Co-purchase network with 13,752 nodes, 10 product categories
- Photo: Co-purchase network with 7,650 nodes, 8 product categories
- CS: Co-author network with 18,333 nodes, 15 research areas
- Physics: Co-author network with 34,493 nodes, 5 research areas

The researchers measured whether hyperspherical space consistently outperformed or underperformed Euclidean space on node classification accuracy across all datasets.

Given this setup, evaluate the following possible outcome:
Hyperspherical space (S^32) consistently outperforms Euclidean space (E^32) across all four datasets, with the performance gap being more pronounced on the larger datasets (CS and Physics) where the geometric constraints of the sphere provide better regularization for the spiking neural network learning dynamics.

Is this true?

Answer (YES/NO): NO